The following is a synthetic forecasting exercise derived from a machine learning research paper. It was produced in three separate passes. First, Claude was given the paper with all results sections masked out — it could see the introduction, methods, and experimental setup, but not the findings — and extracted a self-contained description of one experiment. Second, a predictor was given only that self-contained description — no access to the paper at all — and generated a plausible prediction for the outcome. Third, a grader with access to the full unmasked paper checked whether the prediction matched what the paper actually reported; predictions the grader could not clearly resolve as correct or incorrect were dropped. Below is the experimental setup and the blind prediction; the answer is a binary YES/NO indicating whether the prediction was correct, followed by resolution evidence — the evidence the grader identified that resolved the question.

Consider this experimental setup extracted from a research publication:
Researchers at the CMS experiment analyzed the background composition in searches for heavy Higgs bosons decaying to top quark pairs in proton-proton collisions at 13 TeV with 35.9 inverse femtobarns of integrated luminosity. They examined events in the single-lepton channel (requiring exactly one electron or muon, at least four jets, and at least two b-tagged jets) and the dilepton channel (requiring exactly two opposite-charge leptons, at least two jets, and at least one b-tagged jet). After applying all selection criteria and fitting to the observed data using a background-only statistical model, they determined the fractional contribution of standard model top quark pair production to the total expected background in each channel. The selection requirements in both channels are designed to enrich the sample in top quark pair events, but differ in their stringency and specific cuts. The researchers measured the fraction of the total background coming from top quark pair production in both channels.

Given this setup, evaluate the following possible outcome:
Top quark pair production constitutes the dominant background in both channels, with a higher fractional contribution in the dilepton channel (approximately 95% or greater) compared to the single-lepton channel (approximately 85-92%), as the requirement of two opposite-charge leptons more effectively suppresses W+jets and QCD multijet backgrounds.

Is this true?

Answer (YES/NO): NO